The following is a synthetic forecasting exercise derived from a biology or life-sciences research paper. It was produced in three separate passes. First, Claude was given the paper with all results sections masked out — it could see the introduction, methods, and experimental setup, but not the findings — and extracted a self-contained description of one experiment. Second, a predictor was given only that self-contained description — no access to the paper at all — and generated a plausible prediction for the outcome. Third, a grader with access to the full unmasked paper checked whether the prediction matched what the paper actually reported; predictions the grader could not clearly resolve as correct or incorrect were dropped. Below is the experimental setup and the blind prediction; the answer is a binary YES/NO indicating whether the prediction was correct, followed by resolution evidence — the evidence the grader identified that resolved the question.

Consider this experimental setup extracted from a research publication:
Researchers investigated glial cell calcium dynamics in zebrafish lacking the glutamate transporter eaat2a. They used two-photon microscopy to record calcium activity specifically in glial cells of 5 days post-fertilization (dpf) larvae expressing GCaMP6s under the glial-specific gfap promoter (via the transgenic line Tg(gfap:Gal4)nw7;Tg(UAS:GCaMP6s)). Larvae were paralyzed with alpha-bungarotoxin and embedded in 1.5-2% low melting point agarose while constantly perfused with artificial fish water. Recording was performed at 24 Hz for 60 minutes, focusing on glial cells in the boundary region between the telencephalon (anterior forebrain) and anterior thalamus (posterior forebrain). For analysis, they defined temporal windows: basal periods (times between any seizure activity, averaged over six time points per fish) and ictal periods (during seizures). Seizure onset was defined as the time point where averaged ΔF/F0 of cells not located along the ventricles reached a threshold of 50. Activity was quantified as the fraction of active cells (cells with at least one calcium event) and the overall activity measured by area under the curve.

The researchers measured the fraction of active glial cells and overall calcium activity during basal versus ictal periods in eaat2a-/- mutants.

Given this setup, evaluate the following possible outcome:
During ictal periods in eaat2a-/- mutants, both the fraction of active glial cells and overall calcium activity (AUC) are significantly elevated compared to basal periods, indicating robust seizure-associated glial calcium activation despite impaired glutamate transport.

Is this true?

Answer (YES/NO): YES